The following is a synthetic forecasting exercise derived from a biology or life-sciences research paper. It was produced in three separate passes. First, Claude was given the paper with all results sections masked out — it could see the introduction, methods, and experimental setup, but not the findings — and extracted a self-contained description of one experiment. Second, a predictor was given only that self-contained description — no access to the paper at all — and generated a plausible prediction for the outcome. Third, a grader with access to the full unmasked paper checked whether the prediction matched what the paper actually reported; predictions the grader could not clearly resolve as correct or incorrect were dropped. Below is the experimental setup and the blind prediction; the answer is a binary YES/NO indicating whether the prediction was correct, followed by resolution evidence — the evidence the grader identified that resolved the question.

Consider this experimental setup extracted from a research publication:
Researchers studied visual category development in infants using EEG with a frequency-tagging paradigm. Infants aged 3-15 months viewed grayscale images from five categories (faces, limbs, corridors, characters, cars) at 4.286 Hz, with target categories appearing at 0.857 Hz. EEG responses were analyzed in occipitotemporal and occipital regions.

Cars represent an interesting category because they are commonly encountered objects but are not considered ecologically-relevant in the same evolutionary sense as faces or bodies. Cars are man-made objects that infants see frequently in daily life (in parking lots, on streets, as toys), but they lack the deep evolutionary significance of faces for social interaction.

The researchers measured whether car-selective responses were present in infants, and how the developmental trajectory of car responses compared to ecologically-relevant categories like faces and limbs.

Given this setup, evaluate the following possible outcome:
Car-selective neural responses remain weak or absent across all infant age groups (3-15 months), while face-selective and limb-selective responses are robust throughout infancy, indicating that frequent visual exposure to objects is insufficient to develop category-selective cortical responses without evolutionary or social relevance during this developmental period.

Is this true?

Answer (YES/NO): NO